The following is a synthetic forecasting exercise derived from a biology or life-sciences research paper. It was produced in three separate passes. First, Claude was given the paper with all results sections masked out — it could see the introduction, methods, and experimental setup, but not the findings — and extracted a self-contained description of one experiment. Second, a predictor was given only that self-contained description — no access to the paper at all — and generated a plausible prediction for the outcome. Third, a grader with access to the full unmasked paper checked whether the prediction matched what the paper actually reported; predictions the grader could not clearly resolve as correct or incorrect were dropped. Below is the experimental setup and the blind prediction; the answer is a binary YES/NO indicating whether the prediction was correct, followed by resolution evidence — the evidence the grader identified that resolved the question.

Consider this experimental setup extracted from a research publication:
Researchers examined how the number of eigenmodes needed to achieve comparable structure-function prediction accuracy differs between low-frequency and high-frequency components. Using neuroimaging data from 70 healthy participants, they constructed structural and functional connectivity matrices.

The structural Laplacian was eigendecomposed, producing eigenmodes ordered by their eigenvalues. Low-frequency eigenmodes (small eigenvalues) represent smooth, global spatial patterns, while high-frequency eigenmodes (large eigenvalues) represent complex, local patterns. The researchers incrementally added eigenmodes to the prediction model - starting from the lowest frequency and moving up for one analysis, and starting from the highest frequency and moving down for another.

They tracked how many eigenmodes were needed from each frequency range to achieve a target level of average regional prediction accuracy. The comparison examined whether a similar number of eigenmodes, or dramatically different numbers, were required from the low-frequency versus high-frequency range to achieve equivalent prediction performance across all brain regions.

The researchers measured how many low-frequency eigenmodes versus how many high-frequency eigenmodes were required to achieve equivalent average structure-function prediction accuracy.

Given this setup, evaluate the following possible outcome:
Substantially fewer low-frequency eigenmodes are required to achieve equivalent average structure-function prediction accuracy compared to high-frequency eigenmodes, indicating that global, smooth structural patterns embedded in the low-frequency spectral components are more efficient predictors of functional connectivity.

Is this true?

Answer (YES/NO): YES